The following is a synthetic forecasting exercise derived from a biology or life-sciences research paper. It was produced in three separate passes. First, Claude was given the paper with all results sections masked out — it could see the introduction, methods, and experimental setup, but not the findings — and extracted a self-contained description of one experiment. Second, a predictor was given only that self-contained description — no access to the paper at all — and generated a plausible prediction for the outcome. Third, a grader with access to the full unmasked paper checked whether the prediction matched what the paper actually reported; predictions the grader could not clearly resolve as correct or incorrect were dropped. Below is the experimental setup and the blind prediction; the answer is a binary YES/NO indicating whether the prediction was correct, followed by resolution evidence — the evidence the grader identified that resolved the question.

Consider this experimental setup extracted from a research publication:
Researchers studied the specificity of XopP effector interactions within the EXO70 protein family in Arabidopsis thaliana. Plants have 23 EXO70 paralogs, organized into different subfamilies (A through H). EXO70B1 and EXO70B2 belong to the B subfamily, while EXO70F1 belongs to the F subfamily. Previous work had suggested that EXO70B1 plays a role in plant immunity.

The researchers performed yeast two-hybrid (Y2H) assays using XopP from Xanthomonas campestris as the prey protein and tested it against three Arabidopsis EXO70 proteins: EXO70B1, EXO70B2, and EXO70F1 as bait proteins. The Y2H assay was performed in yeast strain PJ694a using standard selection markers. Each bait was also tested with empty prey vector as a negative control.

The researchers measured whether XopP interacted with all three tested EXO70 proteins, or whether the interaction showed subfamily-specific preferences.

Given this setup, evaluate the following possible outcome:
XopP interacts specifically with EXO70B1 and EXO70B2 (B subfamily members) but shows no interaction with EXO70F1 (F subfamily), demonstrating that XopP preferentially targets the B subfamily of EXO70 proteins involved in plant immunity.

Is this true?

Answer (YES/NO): NO